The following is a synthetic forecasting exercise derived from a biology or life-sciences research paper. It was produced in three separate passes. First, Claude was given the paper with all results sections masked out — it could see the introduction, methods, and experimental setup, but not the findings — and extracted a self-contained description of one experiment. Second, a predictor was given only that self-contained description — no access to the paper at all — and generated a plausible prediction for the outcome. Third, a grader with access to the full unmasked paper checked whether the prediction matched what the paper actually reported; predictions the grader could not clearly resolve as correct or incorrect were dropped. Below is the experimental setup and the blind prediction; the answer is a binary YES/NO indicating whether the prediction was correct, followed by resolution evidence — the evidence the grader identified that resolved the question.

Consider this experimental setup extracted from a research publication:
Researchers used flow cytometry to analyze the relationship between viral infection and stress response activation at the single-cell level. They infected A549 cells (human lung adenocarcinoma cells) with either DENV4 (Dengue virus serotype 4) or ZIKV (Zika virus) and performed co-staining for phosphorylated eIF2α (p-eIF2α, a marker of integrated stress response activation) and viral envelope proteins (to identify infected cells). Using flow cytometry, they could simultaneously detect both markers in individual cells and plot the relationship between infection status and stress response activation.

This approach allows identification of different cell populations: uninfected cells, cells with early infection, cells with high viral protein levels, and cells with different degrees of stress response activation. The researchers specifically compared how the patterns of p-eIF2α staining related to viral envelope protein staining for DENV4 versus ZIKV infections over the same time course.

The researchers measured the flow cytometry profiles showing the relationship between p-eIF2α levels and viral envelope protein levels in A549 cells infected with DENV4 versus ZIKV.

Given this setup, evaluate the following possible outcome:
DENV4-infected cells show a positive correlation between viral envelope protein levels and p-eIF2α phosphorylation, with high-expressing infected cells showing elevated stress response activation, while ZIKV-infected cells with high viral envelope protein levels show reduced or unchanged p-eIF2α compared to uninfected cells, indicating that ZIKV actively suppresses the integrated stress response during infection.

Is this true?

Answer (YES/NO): NO